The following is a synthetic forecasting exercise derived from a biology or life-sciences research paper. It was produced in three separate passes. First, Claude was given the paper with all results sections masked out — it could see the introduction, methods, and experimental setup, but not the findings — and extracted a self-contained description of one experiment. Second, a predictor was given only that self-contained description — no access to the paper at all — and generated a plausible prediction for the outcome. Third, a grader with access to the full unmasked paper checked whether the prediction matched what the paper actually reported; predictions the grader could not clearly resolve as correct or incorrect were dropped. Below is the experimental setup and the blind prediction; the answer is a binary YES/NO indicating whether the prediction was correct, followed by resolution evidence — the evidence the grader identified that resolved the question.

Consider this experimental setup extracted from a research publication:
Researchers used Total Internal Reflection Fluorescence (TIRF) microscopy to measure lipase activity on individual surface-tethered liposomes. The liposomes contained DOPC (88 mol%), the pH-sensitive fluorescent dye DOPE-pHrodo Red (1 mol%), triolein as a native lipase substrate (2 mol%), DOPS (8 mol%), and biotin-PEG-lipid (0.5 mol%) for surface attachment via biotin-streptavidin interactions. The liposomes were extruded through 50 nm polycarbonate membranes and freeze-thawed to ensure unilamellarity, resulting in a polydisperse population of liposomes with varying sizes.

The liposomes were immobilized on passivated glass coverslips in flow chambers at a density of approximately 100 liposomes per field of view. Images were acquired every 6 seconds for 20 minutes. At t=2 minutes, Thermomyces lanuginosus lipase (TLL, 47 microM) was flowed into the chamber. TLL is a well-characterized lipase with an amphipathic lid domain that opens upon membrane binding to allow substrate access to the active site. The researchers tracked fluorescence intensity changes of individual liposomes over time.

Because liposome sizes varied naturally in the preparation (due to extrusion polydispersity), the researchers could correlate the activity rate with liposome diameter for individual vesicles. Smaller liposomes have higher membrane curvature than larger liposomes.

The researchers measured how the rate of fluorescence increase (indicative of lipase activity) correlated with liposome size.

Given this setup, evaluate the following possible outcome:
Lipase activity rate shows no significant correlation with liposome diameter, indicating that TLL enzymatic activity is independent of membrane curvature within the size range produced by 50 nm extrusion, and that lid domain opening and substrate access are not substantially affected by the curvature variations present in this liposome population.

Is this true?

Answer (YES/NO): YES